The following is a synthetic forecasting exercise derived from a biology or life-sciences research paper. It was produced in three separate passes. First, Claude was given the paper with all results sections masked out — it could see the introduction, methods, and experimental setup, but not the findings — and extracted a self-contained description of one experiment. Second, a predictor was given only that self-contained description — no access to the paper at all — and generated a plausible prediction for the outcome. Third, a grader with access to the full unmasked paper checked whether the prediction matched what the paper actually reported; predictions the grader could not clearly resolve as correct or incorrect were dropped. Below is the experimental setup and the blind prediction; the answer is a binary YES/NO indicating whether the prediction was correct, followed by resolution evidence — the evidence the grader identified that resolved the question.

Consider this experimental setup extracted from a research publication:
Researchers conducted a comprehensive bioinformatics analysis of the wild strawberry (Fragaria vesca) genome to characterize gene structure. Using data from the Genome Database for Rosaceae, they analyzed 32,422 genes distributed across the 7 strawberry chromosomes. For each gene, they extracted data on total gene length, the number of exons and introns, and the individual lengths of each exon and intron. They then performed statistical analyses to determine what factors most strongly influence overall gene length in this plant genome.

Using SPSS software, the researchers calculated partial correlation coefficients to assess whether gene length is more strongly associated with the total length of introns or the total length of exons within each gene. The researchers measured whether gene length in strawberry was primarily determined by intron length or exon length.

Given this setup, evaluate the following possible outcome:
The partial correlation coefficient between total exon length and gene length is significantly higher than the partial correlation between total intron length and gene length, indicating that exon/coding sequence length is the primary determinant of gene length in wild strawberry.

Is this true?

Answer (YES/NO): NO